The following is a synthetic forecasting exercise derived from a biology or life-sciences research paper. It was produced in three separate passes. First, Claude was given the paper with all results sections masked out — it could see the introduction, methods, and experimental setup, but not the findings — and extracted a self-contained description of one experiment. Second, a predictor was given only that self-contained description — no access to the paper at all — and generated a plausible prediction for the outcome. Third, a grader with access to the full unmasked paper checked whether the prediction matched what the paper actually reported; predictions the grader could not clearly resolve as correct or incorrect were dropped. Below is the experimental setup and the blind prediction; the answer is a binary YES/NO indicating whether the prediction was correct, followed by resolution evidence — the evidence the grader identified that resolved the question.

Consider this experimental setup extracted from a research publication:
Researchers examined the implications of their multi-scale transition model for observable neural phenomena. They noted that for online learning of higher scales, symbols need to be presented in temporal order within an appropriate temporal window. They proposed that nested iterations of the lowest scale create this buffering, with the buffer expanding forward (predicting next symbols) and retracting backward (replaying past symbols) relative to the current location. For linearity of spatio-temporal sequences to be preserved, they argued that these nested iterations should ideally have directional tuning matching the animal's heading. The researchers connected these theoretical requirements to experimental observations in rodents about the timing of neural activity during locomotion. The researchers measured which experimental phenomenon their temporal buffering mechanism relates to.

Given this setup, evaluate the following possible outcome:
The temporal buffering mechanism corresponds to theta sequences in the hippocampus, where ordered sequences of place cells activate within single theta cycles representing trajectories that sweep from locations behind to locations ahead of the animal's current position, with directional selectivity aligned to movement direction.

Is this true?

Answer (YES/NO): NO